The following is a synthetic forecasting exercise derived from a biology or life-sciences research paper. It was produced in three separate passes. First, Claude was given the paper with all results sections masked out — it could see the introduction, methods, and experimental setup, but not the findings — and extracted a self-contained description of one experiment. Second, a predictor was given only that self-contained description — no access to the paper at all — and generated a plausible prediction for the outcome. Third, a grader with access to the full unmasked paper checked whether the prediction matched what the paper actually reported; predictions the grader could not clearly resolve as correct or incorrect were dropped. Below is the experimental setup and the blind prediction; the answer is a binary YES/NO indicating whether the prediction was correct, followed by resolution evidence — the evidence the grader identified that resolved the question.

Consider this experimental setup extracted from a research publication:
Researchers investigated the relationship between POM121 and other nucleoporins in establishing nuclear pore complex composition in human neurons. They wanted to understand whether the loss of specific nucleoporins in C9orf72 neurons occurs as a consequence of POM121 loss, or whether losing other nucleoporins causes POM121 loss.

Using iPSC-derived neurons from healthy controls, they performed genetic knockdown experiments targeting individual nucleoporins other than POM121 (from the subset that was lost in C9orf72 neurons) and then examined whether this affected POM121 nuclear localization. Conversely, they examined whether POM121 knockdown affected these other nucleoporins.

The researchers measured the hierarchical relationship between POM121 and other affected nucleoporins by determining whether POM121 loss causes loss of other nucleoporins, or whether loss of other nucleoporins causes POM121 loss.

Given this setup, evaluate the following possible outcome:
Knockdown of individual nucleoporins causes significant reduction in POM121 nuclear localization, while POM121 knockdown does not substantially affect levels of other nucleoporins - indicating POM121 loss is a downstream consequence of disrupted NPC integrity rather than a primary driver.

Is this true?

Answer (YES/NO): NO